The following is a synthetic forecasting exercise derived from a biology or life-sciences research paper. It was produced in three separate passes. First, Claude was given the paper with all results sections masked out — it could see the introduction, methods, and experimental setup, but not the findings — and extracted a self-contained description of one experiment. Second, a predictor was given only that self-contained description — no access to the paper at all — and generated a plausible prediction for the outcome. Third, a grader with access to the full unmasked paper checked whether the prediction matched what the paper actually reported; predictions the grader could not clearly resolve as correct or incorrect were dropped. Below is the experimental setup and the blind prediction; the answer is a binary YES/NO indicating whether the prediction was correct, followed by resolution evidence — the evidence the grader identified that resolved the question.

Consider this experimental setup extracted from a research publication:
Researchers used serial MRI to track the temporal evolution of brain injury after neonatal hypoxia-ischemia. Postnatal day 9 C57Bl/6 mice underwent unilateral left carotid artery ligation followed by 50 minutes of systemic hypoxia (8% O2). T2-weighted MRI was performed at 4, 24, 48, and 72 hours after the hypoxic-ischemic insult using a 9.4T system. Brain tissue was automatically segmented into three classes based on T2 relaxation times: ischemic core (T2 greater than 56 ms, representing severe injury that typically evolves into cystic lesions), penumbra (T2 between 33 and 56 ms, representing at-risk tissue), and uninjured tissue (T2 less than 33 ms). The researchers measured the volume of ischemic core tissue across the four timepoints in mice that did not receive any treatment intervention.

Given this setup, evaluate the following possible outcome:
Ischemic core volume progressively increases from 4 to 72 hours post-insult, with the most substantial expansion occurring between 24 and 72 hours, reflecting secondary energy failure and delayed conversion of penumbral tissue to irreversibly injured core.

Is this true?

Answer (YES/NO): NO